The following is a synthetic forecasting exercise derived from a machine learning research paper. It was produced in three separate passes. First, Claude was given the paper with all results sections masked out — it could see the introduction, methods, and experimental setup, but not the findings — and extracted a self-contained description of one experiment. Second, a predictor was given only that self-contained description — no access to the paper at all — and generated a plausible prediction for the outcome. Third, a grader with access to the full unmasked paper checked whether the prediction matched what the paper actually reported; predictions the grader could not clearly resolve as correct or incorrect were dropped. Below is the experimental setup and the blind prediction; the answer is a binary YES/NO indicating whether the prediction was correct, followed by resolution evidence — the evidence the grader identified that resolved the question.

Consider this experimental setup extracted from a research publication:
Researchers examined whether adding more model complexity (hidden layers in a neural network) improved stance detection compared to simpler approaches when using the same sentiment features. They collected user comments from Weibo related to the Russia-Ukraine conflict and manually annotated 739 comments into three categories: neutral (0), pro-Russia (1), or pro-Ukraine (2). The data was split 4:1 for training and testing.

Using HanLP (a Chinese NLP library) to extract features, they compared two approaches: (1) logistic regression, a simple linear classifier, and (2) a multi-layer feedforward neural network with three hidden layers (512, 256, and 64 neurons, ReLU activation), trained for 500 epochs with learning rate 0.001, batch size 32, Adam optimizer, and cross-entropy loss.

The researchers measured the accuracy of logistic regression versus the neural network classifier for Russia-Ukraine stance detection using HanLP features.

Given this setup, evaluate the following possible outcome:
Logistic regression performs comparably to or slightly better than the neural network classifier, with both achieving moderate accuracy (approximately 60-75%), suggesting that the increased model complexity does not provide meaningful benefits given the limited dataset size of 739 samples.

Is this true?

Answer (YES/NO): NO